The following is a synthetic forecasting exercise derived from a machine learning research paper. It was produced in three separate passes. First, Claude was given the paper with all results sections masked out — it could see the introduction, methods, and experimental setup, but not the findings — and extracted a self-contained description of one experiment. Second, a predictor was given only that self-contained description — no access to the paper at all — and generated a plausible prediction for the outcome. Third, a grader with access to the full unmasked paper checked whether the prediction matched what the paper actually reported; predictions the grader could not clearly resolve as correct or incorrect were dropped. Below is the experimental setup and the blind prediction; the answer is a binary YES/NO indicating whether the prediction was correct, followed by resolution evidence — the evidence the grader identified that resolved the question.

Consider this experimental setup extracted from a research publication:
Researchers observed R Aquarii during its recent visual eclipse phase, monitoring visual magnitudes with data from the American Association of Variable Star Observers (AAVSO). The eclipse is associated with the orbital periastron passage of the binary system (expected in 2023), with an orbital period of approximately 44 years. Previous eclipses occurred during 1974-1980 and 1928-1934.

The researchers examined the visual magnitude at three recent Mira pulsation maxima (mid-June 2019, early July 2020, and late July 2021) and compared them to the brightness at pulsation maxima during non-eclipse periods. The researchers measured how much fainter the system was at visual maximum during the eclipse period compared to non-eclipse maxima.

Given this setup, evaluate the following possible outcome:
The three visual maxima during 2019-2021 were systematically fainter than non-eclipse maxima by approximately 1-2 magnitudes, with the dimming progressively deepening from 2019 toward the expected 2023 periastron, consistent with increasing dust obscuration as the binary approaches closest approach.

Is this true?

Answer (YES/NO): NO